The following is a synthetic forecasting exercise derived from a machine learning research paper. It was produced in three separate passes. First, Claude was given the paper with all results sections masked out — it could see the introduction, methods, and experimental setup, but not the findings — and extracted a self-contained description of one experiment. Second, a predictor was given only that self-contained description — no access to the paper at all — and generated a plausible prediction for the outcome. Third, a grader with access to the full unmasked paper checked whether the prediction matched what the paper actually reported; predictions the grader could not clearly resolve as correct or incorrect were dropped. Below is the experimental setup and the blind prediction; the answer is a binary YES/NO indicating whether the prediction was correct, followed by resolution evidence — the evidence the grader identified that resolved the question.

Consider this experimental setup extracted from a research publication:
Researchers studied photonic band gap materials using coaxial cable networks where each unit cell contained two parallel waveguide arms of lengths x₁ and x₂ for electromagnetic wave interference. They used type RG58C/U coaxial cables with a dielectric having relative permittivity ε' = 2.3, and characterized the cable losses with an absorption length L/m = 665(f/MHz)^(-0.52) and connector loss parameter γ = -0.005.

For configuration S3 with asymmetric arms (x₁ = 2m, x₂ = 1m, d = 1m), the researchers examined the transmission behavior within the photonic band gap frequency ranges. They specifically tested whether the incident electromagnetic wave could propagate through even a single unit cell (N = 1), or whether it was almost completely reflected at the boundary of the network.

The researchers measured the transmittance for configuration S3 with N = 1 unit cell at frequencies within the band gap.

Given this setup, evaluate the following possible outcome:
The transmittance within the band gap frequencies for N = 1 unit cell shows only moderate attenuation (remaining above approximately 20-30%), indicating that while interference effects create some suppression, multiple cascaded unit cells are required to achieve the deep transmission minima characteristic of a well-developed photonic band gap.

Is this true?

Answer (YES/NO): NO